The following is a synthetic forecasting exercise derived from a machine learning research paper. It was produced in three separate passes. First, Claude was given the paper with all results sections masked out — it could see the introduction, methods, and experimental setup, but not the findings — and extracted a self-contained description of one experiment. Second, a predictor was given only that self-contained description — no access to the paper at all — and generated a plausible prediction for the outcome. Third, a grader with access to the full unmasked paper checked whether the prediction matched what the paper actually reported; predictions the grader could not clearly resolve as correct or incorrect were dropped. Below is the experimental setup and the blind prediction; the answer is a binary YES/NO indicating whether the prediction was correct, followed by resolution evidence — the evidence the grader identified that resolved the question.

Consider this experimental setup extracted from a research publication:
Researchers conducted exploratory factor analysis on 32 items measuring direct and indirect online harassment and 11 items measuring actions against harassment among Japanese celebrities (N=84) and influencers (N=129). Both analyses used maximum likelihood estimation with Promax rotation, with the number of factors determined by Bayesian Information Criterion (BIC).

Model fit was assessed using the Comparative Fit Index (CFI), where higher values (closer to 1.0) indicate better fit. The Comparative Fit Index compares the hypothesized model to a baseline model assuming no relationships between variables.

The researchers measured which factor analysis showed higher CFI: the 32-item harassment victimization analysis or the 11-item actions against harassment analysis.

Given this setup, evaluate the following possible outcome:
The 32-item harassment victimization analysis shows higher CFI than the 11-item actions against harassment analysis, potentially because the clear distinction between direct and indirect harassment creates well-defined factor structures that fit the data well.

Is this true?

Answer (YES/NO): NO